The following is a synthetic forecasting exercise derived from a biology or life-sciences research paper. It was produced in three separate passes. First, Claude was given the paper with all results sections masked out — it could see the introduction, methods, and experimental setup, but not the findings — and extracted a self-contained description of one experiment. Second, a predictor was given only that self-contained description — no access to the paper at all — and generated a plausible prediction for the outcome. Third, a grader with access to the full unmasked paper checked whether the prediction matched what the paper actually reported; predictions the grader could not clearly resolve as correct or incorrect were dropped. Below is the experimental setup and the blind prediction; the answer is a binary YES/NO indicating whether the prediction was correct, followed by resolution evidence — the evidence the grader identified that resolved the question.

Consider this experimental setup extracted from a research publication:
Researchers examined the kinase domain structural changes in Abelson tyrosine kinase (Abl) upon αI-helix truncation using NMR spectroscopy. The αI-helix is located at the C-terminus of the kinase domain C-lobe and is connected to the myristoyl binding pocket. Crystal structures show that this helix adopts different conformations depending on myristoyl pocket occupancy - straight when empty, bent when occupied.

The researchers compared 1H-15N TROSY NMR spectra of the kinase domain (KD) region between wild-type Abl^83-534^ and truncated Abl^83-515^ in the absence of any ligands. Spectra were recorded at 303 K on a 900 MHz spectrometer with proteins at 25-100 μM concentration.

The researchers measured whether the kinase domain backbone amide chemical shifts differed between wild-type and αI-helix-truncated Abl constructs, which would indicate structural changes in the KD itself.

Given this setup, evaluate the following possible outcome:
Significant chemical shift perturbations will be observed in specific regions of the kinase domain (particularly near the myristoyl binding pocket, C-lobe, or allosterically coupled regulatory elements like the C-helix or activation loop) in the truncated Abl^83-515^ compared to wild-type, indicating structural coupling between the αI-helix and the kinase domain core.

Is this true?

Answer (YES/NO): YES